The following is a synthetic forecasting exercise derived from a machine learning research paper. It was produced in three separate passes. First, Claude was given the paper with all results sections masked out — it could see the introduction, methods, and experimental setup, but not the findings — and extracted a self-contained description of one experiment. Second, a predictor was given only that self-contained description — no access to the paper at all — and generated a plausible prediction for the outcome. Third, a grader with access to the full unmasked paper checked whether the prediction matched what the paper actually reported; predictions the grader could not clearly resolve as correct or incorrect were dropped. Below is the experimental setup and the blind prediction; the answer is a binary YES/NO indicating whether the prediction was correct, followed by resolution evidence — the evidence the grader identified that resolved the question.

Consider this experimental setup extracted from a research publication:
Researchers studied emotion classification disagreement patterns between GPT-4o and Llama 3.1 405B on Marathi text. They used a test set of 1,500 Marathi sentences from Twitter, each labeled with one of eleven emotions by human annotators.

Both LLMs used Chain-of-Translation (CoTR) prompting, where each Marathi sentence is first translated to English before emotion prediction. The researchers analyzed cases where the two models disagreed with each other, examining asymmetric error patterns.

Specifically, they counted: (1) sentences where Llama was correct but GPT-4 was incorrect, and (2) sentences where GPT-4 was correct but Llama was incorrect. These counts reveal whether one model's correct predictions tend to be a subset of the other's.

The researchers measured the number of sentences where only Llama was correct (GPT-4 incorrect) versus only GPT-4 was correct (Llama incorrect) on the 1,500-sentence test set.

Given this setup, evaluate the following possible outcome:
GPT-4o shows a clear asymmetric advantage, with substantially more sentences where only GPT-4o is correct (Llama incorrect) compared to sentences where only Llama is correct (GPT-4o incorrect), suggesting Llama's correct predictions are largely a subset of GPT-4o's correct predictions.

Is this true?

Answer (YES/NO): YES